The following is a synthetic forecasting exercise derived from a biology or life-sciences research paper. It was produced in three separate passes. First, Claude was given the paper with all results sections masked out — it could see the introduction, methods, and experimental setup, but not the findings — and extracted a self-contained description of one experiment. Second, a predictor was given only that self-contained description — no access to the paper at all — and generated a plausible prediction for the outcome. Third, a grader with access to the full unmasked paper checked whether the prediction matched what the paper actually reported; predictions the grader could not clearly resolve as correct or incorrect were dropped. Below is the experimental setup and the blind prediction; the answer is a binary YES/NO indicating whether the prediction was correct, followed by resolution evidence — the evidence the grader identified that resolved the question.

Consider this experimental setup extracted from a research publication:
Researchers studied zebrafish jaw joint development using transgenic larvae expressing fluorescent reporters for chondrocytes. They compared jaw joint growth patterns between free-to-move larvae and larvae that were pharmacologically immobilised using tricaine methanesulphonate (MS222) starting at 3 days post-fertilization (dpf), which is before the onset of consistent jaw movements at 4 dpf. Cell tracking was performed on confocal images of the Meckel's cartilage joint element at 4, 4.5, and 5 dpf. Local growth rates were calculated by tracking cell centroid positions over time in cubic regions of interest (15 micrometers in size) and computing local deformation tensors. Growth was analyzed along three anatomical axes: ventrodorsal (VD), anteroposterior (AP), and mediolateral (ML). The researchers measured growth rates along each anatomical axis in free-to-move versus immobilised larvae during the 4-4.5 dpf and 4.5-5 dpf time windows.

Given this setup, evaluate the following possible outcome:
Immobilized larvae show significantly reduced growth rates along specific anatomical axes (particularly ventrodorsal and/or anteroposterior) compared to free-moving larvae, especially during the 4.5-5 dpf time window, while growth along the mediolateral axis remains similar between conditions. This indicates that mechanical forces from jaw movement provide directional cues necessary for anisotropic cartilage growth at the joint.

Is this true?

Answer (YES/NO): NO